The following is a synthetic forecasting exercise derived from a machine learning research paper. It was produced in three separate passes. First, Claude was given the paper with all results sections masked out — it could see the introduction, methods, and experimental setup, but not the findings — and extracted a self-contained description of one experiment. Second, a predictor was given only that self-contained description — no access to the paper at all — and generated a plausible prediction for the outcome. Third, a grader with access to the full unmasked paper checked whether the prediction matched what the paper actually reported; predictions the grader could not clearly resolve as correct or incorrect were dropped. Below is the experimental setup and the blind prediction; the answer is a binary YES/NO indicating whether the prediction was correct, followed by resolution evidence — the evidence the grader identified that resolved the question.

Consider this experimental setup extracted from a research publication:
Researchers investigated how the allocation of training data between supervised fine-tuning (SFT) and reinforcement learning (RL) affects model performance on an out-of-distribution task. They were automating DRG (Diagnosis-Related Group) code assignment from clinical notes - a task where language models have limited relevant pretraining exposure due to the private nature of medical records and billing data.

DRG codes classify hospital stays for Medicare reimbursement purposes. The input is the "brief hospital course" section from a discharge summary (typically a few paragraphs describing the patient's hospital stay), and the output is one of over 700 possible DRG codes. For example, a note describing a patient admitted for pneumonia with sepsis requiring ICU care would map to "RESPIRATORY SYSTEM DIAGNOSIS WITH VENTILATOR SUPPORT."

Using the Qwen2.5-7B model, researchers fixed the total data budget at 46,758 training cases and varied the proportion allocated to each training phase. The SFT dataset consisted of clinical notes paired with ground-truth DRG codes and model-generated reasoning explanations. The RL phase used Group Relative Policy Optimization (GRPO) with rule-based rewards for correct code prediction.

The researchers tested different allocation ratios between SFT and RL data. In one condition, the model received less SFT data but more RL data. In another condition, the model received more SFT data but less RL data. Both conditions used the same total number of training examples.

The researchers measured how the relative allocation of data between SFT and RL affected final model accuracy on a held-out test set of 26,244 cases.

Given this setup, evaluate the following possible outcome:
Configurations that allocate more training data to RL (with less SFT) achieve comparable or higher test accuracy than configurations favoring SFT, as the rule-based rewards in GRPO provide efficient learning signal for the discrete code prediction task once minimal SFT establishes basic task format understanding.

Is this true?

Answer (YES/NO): NO